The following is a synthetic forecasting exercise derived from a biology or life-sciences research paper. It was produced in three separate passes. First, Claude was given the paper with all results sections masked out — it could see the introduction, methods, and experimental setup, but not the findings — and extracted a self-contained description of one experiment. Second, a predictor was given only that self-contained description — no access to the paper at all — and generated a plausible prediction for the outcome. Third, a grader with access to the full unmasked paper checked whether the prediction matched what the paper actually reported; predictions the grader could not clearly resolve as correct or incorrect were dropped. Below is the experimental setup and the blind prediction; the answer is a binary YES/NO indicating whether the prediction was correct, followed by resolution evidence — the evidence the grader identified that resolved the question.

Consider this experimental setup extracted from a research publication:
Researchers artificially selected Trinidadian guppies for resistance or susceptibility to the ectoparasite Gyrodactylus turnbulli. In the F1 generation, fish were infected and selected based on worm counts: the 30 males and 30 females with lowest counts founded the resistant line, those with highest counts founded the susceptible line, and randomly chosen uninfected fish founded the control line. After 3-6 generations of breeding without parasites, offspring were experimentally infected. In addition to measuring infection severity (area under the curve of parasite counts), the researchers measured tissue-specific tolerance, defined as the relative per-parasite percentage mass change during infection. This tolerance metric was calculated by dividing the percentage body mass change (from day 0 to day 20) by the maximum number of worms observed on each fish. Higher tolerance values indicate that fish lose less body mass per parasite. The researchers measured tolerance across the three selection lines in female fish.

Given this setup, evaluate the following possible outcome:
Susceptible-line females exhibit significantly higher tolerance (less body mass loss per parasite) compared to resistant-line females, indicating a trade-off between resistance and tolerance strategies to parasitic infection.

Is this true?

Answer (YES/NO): YES